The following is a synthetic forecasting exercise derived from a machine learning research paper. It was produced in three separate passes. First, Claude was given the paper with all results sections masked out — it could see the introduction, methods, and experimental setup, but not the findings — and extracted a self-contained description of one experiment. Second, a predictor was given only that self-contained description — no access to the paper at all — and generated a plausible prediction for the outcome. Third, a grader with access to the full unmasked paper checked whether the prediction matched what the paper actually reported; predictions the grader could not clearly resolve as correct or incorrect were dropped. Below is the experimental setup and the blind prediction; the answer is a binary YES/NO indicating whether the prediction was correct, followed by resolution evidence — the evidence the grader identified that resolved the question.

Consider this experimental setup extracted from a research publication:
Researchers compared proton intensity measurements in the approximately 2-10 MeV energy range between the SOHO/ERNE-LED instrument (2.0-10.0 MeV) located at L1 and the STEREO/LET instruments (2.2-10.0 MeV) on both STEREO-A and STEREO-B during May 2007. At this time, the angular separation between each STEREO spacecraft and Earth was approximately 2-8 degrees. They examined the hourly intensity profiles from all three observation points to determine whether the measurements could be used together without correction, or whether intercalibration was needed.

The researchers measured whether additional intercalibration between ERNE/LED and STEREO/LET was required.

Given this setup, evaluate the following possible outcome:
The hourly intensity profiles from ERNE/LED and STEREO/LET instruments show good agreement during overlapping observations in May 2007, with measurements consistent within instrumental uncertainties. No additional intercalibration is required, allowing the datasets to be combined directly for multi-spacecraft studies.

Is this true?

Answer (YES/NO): YES